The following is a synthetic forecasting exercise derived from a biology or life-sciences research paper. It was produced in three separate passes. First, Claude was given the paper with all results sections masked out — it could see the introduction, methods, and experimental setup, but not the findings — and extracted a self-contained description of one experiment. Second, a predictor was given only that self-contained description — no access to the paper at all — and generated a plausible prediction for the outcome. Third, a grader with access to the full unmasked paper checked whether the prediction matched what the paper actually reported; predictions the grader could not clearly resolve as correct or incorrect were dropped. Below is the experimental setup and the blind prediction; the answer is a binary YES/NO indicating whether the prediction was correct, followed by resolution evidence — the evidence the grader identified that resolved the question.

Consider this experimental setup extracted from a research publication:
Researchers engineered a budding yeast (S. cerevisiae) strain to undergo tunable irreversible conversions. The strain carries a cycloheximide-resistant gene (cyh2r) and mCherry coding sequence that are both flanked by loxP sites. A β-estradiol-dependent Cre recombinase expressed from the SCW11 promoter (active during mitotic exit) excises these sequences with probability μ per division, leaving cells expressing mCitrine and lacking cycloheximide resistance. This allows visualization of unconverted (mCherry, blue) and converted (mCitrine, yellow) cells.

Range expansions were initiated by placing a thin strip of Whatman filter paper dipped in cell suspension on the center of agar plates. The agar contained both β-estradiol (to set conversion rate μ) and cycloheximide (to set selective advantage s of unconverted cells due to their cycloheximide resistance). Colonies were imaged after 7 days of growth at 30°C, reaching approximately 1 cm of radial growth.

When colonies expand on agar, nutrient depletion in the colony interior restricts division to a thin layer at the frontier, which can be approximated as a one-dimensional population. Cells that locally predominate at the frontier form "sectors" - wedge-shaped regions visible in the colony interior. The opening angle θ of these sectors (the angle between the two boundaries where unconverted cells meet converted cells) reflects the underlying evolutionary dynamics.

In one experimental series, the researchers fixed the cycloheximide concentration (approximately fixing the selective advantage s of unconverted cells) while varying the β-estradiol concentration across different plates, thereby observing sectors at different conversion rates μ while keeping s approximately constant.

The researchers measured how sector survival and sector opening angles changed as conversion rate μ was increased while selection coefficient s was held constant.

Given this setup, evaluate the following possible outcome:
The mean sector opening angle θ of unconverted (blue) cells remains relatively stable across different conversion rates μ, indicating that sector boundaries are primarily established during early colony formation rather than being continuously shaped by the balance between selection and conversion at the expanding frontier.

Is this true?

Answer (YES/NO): NO